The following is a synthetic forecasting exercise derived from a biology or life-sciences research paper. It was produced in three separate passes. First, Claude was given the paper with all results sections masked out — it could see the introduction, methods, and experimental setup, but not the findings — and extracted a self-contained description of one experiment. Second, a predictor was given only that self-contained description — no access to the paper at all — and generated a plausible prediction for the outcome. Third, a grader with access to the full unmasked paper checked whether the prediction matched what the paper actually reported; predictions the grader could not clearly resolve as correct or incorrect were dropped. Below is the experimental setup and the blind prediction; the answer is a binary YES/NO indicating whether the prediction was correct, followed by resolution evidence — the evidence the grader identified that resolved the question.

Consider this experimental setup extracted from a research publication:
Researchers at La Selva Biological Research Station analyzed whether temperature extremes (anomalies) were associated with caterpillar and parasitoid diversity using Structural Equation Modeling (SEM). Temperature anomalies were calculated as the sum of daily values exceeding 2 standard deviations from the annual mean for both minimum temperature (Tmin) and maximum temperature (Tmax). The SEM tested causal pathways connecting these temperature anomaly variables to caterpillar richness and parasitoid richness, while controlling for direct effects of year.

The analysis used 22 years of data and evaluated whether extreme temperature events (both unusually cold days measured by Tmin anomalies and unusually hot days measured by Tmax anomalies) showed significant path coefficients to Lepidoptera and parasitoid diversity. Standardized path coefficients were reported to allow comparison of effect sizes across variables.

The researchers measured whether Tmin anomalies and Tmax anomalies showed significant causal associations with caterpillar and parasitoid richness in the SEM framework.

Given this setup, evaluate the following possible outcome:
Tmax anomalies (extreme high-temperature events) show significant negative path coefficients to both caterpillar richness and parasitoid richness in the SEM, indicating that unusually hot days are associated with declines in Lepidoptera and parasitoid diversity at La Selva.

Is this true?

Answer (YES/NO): NO